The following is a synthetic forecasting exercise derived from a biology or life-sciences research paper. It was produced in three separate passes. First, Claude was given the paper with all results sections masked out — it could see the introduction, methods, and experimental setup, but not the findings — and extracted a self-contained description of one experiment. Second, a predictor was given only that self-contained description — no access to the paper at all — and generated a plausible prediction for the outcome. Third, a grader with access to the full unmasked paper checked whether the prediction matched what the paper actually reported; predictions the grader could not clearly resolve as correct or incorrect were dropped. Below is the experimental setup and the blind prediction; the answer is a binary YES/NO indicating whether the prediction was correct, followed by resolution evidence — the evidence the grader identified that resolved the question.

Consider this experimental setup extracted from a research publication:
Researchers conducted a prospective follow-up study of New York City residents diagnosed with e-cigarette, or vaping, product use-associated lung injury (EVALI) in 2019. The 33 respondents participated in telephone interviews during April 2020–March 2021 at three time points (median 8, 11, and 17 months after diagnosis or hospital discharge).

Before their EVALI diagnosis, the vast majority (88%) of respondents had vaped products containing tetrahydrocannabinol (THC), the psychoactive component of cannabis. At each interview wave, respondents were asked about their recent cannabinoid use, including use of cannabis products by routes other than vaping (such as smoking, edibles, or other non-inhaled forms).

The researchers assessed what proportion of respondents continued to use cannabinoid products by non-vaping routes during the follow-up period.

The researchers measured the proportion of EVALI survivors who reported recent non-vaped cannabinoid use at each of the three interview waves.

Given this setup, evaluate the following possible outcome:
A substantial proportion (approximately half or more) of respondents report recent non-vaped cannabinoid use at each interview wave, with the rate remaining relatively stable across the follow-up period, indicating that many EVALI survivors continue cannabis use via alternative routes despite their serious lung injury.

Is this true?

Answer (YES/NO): NO